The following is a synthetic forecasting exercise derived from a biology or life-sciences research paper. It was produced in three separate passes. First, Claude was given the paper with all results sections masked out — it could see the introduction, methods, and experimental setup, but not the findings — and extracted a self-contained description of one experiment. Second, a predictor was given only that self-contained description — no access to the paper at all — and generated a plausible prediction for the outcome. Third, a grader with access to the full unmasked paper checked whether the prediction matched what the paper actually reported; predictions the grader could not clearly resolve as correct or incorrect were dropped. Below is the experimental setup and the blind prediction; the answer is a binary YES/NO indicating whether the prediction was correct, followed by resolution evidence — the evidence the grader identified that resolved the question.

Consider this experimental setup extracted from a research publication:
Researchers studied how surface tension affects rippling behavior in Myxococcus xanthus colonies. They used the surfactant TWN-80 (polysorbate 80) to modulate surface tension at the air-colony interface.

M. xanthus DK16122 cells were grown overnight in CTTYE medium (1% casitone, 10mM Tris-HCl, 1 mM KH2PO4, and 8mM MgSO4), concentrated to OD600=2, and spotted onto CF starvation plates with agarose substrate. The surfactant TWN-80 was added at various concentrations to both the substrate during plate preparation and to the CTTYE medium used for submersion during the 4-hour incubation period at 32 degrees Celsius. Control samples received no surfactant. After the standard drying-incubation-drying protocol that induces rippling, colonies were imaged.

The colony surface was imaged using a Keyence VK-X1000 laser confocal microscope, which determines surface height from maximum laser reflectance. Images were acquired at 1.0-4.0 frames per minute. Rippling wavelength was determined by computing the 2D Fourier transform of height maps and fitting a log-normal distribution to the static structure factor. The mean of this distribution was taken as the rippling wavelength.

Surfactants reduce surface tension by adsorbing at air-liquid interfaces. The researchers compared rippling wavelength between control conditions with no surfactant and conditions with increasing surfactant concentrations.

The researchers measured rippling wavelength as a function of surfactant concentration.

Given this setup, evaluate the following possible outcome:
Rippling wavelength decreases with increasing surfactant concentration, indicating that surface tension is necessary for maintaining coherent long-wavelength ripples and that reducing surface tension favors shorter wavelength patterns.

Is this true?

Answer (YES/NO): YES